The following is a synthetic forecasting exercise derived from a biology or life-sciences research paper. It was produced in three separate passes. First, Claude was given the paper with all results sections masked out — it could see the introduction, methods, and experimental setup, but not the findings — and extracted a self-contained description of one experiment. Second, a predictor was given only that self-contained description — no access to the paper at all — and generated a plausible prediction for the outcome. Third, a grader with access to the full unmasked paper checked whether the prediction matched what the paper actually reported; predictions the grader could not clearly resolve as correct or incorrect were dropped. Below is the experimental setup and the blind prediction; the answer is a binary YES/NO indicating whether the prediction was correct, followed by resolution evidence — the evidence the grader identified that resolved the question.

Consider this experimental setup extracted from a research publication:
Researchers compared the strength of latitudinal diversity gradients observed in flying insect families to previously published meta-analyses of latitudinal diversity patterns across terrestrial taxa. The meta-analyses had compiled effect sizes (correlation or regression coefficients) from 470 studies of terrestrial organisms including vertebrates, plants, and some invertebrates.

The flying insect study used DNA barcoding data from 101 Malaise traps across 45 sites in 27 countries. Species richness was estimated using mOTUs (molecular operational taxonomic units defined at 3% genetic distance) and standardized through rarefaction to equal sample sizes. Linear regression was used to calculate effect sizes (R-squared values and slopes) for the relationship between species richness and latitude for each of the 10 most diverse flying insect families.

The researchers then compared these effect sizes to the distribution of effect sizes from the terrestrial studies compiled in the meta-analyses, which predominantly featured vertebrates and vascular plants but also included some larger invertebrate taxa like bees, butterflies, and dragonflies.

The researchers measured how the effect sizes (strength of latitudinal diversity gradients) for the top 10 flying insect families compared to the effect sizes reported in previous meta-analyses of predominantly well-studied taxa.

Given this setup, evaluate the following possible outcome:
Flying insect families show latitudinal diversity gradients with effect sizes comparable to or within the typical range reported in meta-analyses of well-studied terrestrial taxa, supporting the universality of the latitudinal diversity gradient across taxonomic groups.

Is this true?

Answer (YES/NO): NO